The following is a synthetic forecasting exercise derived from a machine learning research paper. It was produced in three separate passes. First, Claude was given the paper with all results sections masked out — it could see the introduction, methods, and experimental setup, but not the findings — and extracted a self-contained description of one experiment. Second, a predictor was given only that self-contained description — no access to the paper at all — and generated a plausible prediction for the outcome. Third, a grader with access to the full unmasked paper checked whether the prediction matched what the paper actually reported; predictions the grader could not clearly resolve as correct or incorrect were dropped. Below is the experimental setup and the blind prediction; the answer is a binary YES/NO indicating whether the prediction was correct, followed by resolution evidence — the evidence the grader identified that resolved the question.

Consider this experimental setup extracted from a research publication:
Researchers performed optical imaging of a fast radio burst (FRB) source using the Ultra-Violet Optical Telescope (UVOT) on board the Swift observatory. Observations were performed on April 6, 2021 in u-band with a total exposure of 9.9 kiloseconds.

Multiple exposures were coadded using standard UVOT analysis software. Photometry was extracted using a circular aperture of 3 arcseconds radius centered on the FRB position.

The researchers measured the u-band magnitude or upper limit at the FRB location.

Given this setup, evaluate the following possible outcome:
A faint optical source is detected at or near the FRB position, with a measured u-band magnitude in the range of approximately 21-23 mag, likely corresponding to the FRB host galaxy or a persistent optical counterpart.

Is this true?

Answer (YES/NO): NO